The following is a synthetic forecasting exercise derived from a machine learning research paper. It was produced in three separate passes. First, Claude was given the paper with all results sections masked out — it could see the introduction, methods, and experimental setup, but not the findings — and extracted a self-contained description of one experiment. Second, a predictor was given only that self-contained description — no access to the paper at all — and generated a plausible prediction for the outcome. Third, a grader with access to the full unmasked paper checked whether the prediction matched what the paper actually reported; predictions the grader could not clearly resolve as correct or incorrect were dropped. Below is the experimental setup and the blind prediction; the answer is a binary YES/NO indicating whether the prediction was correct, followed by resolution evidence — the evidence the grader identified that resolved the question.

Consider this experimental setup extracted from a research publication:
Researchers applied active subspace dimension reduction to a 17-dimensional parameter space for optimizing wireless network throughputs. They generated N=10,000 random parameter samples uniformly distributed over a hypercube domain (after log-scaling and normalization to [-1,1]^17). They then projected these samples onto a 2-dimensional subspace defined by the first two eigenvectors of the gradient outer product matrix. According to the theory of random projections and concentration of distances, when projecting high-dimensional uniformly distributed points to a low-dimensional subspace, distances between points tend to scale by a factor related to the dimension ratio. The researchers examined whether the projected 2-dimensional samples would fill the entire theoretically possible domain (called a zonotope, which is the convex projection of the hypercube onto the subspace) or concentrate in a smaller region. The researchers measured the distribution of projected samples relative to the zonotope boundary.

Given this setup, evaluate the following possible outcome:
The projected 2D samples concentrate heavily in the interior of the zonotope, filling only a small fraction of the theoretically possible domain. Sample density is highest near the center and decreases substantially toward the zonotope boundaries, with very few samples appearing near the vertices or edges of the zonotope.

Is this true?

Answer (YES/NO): YES